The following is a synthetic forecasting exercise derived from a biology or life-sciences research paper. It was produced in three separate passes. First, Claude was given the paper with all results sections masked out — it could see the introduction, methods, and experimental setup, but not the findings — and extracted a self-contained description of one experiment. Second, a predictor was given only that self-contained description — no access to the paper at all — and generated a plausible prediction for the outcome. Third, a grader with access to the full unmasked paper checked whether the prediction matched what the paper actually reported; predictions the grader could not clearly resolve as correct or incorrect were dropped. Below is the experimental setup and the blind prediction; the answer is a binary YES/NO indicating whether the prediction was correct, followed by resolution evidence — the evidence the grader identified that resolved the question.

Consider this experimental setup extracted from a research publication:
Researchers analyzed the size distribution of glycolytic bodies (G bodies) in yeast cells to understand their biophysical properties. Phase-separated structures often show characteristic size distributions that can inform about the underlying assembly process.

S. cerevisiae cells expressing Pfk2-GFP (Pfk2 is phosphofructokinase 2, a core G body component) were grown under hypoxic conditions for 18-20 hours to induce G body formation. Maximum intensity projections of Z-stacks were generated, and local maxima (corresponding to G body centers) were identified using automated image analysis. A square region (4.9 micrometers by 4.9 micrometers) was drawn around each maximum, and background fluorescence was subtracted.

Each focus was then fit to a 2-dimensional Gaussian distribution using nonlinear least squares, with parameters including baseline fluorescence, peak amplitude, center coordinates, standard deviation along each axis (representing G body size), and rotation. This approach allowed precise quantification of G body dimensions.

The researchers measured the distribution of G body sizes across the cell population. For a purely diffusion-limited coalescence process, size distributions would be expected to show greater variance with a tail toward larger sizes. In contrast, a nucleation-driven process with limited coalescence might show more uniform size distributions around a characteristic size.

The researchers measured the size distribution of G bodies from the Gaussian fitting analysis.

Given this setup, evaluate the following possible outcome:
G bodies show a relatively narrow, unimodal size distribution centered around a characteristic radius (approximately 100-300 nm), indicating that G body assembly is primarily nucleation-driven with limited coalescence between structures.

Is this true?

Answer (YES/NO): NO